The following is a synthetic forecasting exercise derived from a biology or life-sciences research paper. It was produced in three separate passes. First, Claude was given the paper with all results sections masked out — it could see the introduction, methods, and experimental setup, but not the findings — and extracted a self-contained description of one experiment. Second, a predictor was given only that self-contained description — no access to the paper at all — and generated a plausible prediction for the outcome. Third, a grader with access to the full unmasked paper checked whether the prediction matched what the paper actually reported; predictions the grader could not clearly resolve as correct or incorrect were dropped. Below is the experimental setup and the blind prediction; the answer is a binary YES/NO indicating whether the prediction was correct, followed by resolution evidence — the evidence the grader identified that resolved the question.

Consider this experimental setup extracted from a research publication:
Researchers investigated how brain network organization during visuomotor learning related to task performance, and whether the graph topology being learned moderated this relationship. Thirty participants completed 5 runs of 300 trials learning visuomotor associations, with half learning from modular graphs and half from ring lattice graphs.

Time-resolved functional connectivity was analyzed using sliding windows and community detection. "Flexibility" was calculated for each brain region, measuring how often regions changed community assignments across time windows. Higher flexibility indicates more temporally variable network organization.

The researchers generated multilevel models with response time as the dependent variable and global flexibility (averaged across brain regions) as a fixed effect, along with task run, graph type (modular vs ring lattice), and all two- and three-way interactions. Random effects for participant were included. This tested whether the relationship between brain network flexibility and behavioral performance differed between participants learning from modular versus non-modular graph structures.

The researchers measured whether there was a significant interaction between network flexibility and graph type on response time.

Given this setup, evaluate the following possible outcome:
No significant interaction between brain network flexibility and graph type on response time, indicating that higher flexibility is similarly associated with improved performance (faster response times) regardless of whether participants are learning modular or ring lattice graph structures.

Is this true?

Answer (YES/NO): NO